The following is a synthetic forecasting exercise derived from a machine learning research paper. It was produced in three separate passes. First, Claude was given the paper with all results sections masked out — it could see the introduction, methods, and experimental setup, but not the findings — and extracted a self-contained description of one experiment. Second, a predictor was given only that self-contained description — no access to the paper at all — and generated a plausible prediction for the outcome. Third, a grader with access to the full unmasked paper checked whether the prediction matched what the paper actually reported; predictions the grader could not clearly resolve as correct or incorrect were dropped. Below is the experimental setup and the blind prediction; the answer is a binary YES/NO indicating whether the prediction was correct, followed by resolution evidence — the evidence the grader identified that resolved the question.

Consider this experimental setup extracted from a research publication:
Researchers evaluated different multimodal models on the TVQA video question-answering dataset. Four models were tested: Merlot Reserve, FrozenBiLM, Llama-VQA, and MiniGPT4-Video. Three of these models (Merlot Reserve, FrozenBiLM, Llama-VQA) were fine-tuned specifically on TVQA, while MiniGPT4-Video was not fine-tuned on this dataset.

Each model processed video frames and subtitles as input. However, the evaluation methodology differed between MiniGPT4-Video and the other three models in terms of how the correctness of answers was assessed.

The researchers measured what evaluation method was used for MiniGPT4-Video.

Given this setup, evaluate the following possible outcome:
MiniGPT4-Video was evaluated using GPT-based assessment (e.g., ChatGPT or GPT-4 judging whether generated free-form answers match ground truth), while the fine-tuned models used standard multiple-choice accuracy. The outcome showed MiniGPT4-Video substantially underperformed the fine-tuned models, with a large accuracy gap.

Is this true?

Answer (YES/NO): YES